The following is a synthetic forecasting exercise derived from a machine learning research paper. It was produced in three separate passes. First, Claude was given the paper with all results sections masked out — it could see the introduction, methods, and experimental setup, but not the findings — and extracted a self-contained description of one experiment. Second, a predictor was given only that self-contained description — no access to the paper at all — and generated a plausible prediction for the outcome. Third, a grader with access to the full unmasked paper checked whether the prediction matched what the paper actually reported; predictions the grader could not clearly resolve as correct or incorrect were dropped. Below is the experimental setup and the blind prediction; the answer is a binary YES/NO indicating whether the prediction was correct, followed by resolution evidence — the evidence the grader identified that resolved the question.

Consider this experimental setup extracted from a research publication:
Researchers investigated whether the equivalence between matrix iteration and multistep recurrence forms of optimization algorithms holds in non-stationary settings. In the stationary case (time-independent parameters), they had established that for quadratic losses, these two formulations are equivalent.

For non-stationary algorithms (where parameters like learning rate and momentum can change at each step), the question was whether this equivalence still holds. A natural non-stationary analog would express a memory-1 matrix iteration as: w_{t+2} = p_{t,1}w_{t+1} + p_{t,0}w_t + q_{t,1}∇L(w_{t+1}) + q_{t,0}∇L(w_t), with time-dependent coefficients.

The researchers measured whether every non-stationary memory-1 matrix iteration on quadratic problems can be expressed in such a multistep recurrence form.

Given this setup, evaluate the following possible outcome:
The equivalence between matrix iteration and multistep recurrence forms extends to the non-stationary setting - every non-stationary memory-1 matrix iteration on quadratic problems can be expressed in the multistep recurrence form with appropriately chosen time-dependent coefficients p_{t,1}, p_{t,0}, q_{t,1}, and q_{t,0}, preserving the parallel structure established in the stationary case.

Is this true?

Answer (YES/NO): NO